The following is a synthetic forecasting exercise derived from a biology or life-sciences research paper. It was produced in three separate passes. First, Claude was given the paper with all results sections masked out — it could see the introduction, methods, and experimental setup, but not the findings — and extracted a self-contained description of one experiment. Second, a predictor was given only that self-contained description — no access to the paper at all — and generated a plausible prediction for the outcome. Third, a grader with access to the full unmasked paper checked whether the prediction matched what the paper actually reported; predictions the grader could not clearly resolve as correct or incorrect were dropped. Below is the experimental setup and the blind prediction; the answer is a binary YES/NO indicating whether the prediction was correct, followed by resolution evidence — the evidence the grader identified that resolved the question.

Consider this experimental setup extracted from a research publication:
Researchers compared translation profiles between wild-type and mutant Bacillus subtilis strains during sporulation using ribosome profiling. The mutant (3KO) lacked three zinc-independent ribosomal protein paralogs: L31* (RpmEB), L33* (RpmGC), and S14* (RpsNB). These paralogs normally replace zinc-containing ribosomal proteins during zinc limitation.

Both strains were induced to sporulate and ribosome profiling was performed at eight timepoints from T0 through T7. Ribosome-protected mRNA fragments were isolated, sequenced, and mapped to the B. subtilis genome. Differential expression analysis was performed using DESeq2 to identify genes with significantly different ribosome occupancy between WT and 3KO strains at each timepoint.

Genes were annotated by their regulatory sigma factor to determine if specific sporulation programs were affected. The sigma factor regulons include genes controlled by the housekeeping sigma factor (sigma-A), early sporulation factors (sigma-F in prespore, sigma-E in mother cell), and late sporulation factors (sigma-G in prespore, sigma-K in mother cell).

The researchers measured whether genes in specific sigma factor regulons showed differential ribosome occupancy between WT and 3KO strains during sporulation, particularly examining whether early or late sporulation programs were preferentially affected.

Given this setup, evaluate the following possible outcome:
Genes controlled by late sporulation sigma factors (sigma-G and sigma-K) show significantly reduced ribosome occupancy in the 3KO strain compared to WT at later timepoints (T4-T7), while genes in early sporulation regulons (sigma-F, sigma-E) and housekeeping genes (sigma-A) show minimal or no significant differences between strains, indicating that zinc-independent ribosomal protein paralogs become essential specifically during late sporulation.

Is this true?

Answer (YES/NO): NO